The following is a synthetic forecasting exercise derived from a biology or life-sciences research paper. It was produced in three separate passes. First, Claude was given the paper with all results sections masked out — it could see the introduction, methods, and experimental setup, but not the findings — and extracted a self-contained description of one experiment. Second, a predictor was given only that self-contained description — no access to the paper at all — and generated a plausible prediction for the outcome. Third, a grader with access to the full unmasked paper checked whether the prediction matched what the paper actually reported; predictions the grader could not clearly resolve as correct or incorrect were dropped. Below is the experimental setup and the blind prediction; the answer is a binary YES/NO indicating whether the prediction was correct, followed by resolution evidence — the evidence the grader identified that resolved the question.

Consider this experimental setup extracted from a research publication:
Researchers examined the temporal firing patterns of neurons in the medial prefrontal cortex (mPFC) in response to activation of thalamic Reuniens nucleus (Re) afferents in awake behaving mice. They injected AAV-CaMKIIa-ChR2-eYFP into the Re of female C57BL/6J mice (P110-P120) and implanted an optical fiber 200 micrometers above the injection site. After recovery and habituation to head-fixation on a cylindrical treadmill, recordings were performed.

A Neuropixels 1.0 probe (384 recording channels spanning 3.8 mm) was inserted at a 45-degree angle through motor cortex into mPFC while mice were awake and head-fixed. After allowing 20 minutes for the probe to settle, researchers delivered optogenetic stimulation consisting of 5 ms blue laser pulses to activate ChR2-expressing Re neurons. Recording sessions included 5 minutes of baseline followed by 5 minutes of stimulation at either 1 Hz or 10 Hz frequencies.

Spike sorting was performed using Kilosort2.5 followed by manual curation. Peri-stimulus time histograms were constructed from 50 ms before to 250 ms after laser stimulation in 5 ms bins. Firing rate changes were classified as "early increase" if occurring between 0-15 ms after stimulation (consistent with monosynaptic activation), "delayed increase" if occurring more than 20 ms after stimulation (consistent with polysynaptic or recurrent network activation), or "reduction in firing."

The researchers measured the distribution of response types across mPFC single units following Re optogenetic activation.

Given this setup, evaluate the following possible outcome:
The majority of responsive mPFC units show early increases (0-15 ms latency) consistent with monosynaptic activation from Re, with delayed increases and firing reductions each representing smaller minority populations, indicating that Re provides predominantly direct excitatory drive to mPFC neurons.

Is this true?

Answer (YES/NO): YES